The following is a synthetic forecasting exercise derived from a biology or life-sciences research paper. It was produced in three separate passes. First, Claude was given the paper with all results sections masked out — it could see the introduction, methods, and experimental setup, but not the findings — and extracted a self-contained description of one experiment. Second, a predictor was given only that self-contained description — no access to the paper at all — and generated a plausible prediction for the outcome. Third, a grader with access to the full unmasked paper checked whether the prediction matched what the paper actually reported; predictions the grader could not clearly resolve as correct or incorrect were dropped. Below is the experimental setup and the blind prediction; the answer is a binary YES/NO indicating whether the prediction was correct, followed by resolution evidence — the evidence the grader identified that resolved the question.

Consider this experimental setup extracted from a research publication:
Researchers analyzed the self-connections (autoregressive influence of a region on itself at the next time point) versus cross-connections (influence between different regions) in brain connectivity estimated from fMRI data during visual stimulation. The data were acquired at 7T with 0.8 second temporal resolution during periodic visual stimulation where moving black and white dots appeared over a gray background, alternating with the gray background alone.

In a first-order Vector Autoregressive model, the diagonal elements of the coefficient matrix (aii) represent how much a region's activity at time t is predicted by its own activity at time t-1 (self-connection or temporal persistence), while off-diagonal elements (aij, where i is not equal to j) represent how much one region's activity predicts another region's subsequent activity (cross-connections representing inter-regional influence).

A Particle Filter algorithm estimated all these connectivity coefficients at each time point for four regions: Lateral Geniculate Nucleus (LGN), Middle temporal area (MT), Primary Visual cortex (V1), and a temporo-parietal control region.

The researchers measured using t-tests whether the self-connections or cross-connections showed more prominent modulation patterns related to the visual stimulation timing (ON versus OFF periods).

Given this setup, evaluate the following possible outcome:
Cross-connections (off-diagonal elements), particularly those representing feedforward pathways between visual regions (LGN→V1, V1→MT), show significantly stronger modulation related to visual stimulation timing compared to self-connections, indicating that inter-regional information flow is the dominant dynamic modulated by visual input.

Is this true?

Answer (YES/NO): NO